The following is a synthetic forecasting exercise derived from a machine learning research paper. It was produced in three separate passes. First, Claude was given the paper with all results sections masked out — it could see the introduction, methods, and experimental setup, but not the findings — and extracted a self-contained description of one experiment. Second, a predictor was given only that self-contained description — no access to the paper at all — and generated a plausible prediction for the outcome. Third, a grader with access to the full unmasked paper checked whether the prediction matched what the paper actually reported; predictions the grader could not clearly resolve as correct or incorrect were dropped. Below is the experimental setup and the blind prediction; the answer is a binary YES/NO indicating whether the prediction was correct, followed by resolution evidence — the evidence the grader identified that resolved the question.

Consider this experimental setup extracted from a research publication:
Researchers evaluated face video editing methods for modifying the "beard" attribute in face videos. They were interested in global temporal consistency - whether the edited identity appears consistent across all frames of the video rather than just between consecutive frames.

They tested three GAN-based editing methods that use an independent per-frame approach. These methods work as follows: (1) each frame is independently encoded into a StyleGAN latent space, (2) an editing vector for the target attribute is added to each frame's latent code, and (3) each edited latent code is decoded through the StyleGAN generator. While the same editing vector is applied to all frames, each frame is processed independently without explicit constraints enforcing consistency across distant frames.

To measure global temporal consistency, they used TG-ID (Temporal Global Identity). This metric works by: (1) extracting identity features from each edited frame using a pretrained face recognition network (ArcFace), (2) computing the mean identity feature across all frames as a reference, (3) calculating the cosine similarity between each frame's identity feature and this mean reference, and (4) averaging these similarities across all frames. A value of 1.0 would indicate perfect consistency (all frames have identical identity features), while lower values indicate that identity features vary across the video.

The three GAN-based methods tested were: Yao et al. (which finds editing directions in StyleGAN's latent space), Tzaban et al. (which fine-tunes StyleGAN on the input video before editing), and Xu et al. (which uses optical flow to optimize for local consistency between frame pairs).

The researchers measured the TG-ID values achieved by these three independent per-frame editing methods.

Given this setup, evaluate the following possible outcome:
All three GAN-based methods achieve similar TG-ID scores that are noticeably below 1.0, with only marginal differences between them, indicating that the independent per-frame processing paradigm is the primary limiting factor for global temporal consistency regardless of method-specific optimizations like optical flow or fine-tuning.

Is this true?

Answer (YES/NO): NO